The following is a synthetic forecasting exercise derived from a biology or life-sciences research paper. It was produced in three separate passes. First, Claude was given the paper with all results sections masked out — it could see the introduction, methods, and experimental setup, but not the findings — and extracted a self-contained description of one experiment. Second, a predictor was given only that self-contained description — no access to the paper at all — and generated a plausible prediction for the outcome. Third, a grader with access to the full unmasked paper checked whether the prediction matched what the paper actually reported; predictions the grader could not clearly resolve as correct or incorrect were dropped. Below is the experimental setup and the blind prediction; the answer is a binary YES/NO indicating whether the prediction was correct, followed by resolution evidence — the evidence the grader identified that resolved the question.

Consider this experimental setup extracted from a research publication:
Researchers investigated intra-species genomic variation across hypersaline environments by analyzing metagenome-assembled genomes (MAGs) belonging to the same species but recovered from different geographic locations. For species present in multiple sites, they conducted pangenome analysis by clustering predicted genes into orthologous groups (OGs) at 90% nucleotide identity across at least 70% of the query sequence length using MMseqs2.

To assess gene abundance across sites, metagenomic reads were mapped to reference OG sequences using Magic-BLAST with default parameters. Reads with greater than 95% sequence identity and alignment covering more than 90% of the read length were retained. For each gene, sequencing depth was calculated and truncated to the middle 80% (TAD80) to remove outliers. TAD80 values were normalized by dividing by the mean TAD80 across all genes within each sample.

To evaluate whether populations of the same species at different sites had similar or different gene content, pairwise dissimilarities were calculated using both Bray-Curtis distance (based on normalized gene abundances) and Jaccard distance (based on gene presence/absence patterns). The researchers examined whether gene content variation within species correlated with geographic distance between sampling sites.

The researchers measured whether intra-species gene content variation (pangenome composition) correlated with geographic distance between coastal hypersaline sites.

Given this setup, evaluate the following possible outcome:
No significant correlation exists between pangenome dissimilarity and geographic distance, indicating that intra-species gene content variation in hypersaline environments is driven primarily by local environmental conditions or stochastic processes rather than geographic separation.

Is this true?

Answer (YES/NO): NO